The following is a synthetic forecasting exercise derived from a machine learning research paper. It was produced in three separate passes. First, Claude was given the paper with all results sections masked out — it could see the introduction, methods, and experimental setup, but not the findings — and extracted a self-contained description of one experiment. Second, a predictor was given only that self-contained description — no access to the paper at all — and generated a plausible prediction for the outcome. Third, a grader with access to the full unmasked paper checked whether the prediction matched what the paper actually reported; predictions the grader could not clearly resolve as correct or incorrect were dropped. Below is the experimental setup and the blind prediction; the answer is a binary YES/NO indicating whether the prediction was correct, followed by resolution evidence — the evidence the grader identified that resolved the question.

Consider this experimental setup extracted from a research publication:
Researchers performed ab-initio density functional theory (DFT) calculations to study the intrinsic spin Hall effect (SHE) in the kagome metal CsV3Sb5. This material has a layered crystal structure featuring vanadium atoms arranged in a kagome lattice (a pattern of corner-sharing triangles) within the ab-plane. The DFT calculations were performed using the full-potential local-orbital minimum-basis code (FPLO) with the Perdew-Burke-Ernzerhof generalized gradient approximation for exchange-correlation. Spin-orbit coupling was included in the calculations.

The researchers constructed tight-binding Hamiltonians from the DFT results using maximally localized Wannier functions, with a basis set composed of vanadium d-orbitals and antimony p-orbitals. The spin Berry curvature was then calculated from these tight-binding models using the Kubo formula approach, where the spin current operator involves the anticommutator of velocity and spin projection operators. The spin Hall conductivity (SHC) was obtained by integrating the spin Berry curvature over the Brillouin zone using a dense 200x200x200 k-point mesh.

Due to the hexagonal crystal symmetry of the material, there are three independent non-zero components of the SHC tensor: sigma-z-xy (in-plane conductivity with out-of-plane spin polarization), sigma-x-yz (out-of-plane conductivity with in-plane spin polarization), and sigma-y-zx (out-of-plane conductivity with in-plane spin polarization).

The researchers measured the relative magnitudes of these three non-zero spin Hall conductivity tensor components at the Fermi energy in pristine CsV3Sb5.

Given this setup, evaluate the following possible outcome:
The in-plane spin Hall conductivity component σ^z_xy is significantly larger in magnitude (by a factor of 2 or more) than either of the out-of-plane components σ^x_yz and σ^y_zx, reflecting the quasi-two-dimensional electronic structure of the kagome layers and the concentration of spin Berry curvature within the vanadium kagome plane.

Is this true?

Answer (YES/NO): YES